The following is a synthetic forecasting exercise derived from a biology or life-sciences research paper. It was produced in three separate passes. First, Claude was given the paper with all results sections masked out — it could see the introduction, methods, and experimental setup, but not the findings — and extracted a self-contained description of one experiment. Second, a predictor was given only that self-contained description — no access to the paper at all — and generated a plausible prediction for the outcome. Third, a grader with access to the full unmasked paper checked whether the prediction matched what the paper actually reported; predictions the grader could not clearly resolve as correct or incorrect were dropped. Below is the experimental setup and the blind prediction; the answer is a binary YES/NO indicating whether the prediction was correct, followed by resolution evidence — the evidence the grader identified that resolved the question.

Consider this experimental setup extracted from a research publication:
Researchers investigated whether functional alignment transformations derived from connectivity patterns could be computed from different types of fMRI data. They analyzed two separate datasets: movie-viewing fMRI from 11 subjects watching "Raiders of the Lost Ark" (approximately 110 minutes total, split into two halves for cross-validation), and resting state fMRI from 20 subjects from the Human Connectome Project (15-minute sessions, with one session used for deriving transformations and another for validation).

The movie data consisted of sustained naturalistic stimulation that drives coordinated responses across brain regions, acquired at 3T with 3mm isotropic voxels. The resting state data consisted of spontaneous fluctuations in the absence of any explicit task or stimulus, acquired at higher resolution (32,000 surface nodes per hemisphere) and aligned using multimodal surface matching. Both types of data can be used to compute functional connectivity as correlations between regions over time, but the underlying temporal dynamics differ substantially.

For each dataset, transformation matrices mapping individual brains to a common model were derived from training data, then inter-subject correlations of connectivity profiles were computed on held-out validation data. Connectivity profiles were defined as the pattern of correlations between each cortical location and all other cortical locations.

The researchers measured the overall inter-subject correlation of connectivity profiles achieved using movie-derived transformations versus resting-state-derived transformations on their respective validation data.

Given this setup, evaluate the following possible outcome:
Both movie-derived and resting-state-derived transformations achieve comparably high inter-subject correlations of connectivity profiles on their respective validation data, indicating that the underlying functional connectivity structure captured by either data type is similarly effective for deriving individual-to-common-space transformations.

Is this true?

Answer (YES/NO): YES